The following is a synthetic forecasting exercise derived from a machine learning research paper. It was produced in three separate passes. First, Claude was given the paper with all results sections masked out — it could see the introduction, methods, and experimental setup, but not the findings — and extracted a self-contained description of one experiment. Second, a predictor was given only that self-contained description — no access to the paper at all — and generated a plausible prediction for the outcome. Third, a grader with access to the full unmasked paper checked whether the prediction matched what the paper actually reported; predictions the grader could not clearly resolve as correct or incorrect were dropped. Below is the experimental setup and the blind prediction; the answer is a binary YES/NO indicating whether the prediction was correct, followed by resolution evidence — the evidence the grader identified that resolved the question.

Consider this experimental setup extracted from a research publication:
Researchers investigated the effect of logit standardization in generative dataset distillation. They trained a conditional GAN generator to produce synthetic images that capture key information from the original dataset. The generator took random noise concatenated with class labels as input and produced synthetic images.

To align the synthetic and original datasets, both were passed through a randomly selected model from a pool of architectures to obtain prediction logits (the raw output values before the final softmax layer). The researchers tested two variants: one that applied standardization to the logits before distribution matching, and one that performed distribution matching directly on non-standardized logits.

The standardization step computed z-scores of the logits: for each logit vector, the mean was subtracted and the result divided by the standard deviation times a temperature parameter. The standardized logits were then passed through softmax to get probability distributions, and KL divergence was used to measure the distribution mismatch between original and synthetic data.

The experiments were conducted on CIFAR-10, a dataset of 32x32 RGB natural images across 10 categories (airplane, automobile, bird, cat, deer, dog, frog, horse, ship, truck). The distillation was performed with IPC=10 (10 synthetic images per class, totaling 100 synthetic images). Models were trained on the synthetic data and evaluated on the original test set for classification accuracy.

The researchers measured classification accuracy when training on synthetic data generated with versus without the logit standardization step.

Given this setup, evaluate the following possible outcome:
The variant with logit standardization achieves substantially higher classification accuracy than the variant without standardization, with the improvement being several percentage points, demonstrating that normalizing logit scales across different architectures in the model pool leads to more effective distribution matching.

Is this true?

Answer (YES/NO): NO